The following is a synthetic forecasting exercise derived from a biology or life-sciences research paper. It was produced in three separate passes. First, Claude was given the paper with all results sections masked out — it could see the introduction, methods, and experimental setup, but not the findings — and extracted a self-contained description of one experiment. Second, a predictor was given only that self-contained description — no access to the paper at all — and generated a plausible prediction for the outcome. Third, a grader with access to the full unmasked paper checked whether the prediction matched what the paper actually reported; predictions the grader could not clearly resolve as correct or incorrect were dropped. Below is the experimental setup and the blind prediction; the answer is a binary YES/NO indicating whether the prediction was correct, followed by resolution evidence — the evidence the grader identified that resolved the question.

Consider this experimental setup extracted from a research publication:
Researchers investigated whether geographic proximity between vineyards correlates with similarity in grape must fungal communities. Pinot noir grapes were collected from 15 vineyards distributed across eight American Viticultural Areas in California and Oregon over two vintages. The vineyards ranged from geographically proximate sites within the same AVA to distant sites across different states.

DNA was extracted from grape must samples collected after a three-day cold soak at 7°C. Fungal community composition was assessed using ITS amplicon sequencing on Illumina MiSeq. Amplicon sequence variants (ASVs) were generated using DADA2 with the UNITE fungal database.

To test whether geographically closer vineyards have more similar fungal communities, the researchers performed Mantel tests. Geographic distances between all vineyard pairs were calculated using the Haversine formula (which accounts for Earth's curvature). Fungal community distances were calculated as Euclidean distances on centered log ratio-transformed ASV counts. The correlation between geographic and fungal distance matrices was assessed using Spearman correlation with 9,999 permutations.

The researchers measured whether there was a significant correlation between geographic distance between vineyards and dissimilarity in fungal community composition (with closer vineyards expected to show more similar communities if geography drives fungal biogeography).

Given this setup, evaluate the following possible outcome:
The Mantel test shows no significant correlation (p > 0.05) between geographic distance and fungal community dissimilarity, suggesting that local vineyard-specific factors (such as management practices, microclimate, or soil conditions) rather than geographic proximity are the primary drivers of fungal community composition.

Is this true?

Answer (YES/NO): YES